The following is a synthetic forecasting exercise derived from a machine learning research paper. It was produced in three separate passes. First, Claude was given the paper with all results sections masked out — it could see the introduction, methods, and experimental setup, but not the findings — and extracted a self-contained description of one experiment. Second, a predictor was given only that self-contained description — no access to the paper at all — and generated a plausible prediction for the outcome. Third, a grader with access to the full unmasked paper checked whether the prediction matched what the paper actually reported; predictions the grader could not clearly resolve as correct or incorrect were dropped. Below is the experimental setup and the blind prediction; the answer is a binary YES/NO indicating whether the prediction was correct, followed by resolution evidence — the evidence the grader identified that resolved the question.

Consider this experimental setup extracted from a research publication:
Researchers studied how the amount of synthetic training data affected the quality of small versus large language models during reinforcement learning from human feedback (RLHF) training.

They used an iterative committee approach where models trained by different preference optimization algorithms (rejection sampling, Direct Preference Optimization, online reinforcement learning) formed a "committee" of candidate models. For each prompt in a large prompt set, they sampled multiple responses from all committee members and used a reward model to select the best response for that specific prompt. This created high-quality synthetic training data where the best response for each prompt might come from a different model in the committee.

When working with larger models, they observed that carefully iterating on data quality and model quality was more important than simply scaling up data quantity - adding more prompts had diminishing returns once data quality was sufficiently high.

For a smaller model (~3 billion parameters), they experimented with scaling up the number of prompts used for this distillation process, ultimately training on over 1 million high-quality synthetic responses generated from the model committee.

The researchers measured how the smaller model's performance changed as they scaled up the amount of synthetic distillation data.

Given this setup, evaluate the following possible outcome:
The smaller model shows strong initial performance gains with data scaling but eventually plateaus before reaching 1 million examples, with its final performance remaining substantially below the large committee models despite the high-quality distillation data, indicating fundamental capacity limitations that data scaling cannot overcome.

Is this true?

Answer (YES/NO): NO